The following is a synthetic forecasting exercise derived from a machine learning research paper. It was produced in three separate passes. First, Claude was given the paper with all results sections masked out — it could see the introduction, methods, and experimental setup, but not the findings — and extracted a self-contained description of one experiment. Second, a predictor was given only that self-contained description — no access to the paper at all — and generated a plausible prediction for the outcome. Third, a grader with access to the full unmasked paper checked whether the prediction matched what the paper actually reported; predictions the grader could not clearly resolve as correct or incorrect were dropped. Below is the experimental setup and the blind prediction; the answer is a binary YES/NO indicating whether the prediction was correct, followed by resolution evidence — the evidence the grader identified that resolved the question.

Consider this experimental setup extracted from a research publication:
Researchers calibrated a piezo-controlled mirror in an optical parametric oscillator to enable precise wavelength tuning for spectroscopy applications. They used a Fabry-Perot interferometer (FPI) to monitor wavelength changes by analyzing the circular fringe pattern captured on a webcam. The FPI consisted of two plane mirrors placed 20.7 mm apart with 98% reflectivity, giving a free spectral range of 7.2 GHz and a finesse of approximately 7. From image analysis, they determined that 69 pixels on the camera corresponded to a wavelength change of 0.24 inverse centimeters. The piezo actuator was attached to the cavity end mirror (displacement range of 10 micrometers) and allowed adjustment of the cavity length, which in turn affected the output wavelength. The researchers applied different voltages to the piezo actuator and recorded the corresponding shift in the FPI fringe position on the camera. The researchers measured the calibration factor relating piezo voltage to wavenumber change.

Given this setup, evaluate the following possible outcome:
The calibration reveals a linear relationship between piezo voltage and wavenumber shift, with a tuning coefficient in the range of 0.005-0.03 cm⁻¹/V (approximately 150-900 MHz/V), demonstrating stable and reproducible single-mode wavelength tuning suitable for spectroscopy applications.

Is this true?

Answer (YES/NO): YES